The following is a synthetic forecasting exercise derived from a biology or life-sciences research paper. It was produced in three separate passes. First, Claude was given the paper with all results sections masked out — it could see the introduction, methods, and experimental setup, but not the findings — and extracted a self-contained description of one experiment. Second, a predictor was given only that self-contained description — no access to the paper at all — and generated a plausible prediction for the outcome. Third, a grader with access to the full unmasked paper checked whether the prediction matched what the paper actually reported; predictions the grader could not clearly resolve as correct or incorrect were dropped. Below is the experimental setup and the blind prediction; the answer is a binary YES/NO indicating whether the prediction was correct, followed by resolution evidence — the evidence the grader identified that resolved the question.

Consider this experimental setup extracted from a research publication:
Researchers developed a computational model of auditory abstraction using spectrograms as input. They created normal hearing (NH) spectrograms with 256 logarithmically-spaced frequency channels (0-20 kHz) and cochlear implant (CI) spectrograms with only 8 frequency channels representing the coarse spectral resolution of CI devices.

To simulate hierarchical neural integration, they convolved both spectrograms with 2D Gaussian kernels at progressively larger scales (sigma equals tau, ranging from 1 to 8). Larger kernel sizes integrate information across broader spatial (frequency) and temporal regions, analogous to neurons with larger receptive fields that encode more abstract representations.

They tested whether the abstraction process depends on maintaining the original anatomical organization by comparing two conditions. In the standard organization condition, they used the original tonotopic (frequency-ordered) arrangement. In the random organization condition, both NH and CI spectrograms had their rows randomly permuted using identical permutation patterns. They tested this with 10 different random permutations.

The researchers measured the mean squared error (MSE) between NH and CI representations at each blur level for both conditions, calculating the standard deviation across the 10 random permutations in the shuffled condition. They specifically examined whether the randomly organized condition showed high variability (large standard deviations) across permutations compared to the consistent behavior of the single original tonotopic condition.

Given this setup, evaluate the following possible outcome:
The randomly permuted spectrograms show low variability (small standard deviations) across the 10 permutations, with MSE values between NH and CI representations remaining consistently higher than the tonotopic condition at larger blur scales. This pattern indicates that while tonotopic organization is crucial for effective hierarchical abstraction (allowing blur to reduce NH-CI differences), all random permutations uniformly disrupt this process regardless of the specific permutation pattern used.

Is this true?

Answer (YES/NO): NO